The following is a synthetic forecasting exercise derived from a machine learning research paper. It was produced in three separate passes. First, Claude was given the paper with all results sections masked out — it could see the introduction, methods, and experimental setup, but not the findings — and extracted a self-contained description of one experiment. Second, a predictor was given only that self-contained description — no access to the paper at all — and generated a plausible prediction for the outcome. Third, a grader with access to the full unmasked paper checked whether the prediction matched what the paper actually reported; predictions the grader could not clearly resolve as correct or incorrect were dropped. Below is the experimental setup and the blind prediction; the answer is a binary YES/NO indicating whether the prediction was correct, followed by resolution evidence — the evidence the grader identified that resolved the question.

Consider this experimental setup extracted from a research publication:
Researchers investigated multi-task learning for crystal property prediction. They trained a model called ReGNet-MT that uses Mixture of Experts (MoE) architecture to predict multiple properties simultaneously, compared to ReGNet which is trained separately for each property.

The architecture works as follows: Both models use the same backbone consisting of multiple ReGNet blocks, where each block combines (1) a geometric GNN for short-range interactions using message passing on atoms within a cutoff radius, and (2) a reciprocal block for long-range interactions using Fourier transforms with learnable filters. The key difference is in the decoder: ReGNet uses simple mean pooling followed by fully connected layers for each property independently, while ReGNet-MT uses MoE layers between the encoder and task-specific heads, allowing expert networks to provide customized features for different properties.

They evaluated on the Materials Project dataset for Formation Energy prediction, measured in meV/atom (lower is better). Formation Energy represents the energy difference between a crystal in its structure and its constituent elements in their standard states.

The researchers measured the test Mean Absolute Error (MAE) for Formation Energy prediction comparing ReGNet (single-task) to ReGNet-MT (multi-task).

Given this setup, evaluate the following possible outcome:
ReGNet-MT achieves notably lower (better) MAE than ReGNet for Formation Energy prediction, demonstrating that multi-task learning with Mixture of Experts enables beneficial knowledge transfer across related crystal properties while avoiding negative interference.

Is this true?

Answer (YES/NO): NO